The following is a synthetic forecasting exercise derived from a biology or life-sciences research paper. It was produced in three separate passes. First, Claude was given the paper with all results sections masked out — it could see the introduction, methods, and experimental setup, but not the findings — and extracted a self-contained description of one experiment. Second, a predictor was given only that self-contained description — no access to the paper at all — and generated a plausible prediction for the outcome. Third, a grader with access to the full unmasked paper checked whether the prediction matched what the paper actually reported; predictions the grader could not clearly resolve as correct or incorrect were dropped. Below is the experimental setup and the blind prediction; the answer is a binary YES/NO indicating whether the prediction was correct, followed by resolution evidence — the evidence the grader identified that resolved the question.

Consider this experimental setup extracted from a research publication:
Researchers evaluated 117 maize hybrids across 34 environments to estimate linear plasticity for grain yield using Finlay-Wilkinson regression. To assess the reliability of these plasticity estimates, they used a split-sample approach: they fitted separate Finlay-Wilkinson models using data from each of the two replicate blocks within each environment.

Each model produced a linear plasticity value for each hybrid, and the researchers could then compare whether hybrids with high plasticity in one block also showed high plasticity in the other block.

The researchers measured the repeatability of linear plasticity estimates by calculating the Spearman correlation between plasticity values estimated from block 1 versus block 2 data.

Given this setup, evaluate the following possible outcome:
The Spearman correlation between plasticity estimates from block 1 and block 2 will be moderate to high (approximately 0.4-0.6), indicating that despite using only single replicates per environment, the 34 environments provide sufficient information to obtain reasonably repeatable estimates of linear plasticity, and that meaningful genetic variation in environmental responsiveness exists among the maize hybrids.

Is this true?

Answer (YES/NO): YES